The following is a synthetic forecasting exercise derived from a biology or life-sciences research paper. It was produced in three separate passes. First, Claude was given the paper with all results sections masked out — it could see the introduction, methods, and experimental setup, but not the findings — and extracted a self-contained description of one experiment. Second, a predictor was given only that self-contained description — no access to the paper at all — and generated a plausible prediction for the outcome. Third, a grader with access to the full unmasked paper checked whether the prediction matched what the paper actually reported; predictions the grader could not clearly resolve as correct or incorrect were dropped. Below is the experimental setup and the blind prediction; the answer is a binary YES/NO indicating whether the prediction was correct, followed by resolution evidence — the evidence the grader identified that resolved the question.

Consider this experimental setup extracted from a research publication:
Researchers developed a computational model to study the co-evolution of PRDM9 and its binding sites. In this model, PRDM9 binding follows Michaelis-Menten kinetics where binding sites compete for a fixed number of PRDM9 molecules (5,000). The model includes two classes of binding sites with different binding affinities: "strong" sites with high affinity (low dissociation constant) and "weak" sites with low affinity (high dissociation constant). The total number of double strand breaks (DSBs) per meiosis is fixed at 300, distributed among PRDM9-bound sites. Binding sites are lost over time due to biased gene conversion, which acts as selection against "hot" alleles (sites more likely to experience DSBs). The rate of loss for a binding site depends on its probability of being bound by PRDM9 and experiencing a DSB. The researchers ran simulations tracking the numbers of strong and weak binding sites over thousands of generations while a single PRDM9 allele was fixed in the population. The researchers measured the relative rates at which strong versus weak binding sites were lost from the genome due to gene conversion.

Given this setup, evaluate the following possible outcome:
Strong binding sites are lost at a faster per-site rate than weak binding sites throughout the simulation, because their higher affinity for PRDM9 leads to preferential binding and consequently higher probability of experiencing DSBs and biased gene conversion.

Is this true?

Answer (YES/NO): YES